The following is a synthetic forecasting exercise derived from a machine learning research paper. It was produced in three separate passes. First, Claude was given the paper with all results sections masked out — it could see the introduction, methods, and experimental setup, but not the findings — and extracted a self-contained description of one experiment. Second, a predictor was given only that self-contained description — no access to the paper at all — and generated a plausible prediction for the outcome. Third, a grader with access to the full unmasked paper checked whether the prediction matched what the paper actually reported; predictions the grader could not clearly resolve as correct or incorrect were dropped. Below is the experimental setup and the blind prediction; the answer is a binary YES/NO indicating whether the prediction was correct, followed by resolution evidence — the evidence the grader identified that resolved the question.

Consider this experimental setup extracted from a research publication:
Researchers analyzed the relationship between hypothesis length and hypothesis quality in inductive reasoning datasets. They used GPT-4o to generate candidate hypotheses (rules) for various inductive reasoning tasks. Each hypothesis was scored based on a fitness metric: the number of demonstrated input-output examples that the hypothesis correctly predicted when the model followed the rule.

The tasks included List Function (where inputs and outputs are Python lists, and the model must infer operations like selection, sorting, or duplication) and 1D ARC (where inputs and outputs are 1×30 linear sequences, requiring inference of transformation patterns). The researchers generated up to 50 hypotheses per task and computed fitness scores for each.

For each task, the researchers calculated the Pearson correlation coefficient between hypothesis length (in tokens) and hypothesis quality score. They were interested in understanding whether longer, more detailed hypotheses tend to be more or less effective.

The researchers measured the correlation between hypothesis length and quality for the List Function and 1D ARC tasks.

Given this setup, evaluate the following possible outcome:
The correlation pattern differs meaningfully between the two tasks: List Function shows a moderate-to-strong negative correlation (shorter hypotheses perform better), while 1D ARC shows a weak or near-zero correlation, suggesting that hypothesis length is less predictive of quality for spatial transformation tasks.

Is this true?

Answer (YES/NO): NO